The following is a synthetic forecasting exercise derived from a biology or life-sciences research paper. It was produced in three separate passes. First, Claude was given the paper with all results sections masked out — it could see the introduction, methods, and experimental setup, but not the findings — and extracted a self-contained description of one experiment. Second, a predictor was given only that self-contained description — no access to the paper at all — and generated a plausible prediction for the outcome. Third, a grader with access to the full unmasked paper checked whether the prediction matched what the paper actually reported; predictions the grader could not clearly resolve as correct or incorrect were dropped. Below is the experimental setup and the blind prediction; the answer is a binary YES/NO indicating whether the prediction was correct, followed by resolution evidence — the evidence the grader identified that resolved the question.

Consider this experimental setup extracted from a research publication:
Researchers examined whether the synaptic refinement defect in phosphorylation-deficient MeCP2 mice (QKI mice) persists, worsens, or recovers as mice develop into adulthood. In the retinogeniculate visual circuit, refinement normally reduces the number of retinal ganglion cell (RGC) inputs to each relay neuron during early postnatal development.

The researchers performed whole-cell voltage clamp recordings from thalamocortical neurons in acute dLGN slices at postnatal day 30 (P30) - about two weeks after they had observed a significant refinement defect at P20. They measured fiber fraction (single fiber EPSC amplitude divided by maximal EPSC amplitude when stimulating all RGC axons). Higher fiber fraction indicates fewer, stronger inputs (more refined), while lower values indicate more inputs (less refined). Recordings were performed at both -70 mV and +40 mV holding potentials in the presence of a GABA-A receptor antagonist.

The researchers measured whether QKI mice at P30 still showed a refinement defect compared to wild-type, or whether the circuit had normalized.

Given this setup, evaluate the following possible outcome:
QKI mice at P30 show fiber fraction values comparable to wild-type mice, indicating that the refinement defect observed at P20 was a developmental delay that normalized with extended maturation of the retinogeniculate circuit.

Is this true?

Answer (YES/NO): NO